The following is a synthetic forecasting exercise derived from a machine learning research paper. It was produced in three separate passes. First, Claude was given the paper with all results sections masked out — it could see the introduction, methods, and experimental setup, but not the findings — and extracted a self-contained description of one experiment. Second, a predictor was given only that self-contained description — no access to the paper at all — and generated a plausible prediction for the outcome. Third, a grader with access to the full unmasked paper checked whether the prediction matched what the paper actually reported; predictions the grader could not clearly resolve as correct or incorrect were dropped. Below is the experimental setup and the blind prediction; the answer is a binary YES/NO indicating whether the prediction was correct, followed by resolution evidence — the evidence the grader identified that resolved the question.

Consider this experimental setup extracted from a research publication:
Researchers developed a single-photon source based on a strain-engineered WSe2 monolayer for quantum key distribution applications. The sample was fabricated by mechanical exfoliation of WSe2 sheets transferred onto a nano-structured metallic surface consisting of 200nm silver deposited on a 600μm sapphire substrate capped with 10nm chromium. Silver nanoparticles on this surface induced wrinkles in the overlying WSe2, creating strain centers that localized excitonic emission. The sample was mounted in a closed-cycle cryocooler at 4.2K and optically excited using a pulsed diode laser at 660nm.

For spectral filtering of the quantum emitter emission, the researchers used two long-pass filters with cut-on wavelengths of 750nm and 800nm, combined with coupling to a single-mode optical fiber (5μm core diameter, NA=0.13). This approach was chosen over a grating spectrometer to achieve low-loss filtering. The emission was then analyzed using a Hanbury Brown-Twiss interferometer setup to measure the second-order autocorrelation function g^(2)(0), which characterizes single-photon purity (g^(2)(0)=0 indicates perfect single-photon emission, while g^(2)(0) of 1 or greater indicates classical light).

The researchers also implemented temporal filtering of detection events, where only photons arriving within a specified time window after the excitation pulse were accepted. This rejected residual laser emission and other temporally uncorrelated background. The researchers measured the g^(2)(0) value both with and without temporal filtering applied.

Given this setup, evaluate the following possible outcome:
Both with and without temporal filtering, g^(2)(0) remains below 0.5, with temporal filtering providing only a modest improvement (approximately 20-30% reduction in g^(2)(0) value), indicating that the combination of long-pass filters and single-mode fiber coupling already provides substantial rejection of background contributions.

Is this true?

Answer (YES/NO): NO